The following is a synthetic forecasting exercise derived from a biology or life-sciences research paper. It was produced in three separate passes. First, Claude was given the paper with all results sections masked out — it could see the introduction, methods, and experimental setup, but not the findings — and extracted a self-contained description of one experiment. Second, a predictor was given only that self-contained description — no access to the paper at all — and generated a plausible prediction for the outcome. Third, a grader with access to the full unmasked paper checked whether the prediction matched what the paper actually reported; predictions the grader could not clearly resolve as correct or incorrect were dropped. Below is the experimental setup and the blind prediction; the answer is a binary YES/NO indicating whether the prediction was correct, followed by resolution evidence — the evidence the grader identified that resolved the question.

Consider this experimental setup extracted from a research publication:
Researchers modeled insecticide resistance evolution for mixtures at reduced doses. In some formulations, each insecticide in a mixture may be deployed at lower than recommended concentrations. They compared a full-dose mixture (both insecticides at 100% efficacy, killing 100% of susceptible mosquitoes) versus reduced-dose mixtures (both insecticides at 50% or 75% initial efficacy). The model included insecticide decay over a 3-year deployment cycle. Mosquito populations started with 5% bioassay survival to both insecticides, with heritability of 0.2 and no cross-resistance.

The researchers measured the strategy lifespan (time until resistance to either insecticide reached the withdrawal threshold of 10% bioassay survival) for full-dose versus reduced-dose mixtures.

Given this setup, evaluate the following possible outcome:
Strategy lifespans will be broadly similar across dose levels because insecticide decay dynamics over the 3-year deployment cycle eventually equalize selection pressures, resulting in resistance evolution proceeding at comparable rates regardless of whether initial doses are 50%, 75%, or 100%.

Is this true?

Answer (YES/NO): NO